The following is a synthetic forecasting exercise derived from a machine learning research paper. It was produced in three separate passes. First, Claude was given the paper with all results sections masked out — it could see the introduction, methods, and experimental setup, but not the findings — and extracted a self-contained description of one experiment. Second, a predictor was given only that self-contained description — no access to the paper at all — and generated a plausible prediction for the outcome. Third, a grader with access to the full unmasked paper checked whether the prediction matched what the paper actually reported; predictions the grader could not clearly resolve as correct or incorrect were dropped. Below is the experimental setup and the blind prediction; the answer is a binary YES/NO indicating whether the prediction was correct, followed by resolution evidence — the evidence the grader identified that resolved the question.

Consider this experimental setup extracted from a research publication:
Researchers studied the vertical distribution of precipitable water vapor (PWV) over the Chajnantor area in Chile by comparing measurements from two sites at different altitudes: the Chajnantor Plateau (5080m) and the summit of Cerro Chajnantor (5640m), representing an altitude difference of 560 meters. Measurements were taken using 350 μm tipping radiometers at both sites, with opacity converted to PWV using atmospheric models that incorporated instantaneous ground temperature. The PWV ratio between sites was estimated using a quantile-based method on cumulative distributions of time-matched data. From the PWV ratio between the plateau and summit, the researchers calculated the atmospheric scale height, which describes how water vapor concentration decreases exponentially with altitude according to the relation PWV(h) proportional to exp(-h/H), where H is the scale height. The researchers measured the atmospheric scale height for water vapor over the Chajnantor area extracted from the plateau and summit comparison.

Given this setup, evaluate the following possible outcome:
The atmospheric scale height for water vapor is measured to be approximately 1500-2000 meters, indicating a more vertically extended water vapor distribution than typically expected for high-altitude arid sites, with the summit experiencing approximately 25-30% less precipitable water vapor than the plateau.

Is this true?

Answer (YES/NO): YES